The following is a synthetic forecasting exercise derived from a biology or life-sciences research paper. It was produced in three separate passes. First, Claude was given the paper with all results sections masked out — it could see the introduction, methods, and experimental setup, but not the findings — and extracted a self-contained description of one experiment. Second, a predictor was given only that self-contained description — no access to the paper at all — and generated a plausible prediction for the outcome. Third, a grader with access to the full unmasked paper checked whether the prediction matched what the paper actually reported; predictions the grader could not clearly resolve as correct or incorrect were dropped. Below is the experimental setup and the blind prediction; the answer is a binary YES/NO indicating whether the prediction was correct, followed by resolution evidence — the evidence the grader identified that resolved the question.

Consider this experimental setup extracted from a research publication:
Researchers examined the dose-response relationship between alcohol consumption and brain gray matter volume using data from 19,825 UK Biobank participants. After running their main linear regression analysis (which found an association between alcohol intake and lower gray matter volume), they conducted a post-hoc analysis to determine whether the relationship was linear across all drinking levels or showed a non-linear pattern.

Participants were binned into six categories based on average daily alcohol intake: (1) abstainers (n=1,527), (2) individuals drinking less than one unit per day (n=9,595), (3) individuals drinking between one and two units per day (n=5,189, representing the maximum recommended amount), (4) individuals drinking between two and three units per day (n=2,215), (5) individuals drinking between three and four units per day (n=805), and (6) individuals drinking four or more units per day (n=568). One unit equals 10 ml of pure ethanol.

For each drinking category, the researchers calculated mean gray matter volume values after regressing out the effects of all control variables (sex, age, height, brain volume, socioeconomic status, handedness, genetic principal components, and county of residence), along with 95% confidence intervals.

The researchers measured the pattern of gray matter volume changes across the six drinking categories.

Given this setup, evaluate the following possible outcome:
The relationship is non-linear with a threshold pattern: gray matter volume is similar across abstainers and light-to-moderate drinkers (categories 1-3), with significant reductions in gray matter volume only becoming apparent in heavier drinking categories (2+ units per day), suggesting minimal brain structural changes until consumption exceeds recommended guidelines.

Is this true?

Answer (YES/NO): YES